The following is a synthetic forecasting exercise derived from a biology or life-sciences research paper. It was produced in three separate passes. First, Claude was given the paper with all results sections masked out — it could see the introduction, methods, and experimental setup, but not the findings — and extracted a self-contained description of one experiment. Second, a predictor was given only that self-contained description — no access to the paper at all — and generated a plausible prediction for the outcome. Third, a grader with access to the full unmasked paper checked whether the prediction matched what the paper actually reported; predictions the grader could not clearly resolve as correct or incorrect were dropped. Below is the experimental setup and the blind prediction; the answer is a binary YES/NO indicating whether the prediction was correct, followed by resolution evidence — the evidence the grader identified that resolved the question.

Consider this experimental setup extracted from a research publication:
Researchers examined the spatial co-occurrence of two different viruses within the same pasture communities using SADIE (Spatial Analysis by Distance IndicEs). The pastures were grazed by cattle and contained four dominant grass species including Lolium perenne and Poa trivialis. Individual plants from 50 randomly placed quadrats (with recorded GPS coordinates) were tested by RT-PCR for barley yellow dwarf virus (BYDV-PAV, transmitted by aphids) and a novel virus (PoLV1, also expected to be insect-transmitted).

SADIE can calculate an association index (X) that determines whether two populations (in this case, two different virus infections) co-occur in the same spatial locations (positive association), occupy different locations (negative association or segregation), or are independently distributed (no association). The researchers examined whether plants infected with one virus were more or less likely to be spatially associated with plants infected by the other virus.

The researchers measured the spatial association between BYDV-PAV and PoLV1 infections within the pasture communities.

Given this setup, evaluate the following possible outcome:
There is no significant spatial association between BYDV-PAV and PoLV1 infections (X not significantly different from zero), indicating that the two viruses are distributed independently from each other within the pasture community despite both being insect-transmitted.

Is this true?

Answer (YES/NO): NO